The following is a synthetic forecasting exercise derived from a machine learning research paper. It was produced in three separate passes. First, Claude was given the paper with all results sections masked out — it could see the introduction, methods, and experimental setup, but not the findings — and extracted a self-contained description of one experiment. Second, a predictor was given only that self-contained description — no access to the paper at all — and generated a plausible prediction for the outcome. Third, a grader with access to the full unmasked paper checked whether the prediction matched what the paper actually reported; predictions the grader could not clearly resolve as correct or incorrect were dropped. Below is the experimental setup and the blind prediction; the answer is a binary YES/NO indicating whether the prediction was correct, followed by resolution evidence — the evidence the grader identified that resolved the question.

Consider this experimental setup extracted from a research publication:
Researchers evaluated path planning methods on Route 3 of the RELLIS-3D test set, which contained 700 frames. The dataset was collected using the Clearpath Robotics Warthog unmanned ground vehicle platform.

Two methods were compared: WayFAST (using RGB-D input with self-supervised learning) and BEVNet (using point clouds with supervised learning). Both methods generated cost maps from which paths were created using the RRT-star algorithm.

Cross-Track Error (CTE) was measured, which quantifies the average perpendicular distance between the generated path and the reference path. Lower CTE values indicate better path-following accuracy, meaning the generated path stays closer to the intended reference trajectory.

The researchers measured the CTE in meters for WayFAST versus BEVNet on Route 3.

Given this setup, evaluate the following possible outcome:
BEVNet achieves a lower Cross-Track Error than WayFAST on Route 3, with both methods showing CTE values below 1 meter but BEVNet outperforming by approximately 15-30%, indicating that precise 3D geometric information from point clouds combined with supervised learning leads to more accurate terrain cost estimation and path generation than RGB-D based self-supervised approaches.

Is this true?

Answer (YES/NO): NO